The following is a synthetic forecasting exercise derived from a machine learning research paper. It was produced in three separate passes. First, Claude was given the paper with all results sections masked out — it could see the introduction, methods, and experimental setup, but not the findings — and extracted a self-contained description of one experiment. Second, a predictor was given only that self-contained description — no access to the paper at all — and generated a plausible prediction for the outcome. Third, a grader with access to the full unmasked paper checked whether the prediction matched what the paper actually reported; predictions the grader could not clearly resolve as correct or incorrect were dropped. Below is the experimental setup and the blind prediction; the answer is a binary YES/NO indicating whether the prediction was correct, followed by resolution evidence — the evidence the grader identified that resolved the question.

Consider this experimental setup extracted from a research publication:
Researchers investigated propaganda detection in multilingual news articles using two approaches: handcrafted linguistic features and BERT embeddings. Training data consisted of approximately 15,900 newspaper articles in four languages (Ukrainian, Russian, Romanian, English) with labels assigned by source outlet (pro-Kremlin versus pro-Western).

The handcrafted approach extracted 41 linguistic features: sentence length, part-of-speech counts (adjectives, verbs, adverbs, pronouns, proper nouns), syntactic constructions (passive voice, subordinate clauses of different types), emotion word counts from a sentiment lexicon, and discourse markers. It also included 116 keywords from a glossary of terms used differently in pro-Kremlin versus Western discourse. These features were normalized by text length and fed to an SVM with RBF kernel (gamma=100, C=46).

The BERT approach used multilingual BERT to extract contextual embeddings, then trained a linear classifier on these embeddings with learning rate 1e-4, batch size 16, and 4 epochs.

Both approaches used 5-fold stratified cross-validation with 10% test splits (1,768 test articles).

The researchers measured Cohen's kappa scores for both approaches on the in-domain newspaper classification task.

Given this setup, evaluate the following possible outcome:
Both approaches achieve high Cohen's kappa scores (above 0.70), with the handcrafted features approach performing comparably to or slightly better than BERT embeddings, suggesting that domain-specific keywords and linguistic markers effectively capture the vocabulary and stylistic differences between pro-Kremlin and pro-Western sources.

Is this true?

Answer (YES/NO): NO